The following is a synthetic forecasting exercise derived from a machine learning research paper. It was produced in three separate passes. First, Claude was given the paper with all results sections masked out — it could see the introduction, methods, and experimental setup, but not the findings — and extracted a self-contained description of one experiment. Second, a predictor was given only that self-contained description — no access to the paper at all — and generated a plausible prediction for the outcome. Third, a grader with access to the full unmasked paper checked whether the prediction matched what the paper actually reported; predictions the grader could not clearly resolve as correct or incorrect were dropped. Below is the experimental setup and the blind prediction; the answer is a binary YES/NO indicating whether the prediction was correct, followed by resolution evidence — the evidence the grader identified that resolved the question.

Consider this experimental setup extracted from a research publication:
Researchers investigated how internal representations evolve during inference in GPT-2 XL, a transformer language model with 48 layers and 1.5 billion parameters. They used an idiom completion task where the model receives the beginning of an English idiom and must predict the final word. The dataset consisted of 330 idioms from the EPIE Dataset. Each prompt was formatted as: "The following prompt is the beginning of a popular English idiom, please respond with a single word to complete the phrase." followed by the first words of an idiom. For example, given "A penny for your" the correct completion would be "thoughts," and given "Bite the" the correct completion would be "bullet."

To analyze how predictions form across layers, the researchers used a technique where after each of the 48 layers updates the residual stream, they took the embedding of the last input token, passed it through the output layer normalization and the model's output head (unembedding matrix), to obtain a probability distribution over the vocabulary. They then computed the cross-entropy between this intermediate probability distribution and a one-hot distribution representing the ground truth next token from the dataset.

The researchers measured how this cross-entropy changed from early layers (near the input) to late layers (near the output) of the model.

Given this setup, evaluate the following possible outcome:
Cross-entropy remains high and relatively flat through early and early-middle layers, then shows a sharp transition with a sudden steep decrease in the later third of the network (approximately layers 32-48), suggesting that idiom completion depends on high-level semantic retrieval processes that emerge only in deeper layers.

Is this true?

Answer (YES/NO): NO